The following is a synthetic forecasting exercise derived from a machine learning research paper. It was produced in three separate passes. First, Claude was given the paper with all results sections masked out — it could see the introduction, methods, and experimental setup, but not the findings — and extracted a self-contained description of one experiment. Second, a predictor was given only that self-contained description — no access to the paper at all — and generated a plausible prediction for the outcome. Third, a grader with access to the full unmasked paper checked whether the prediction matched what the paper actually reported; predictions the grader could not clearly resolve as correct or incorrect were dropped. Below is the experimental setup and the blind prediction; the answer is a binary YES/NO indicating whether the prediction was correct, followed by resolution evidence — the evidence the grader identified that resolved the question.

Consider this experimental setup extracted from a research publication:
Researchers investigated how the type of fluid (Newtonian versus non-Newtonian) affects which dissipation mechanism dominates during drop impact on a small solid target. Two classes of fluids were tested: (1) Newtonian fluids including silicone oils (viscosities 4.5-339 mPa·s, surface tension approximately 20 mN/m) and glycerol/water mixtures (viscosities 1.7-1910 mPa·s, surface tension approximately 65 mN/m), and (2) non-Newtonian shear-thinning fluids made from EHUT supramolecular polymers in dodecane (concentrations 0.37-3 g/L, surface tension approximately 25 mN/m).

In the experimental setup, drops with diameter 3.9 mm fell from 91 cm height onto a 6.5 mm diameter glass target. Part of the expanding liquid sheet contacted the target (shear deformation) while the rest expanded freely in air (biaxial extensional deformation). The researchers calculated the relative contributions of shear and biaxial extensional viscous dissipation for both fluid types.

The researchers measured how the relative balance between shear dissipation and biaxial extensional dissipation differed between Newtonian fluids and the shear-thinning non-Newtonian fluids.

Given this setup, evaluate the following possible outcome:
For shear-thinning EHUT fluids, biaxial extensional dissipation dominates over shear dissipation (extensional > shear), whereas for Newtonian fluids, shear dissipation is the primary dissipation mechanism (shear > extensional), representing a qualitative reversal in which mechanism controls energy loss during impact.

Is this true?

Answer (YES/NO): NO